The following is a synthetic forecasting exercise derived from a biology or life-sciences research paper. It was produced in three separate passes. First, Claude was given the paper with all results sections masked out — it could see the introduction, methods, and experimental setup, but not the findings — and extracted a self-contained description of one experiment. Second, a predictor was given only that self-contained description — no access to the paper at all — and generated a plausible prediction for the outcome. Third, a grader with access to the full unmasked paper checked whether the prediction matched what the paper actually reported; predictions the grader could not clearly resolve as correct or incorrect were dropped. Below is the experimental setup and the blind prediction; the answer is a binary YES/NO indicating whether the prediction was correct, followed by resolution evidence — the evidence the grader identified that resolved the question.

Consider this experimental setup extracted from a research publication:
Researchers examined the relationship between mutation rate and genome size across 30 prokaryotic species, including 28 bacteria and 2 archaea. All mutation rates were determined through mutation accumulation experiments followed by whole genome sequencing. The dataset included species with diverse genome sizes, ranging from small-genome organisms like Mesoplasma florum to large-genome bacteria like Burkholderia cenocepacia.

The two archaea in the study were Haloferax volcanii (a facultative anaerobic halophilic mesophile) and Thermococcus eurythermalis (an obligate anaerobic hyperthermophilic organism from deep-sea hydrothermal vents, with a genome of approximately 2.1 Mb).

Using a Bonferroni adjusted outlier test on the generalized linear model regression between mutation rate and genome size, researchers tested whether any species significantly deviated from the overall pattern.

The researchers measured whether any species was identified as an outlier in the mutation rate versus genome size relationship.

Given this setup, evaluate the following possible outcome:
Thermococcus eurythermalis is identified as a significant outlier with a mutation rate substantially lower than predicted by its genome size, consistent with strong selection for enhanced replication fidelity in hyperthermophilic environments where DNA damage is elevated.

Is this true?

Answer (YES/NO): NO